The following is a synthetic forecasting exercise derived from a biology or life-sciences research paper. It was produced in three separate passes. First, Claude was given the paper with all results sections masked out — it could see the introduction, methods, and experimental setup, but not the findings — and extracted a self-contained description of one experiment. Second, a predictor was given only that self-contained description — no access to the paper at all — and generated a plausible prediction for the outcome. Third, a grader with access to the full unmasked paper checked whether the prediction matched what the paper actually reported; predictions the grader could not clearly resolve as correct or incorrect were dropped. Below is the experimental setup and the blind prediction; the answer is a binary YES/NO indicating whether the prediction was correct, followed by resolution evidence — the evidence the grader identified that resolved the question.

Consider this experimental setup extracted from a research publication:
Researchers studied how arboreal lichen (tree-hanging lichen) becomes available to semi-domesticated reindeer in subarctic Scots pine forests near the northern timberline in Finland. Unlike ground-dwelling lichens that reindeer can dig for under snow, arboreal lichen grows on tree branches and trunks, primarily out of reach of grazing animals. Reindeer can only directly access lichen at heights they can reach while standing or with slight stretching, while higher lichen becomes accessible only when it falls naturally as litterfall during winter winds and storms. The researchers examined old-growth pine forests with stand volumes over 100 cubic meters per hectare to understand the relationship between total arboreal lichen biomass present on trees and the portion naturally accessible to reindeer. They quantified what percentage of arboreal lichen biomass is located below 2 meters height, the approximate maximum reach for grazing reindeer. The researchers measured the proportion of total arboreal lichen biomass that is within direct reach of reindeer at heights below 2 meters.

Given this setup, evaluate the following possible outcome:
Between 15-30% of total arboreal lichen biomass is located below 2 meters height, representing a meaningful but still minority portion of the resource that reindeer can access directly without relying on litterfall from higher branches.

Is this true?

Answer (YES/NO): NO